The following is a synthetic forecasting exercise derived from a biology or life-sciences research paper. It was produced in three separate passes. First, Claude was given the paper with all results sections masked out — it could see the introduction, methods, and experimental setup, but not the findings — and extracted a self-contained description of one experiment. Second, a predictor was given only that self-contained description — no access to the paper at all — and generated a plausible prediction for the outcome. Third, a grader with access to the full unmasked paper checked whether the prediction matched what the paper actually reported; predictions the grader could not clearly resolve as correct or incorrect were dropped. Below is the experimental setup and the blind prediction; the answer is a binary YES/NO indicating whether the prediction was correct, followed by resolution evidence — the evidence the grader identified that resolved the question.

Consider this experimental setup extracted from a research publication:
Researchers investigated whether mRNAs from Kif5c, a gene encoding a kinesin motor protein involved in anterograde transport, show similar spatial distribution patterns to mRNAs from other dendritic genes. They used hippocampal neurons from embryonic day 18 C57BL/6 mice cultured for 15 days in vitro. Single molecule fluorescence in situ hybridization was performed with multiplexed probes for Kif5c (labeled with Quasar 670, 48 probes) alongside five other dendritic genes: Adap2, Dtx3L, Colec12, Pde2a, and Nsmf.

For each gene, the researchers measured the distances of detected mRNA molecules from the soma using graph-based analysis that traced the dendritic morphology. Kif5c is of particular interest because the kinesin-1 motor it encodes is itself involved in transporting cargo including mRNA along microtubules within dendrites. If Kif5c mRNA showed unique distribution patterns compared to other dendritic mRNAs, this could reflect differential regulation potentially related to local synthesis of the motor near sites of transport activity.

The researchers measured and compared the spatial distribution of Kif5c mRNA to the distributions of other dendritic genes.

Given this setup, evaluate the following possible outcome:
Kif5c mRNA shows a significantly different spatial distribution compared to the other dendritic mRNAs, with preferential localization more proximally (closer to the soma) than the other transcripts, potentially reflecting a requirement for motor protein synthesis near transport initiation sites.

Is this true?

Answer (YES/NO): NO